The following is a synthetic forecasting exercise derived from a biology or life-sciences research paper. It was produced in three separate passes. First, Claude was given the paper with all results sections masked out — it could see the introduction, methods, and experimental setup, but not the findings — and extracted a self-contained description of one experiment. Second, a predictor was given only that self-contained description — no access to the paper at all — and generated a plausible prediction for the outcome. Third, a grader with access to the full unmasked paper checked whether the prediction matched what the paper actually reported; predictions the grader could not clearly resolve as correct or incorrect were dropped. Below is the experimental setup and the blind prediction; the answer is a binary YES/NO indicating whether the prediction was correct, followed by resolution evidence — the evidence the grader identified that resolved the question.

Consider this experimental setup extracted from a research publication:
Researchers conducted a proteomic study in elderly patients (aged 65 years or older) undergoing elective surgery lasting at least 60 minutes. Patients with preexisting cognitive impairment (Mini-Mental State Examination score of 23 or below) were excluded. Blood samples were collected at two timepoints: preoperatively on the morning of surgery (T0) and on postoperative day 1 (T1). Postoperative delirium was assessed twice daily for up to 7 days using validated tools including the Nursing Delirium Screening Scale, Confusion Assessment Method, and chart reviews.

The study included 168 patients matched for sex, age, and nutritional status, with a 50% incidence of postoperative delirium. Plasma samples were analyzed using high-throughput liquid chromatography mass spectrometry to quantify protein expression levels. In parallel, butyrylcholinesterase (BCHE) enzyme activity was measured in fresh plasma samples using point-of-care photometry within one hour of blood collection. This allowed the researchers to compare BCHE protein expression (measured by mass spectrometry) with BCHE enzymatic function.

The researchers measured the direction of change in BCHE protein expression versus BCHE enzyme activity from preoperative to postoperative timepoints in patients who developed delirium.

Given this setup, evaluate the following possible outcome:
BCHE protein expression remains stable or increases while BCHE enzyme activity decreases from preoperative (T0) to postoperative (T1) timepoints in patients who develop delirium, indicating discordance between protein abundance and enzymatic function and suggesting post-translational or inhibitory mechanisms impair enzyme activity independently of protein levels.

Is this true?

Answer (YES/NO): YES